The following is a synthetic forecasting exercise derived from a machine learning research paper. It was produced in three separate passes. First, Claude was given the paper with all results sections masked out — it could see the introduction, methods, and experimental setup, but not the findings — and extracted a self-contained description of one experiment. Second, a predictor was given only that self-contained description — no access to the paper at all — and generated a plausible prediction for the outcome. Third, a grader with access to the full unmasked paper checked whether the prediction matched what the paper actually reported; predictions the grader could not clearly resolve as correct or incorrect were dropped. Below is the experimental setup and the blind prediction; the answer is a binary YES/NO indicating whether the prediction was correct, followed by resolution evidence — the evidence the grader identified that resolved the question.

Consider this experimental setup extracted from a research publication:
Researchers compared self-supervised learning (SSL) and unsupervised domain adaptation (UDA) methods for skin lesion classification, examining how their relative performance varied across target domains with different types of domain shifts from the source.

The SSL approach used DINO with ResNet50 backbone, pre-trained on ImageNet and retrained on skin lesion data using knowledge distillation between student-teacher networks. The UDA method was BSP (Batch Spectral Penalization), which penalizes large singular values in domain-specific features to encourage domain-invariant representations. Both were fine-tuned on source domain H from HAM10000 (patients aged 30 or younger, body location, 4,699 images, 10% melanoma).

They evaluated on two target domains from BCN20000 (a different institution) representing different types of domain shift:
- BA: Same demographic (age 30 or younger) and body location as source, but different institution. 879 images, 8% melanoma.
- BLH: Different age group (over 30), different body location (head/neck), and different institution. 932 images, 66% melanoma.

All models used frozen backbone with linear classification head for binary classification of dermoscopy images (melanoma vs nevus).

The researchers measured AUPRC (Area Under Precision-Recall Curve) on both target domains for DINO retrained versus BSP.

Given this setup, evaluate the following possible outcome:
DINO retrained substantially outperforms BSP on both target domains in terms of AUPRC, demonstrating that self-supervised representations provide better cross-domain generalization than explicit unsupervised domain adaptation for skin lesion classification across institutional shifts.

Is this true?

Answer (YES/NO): NO